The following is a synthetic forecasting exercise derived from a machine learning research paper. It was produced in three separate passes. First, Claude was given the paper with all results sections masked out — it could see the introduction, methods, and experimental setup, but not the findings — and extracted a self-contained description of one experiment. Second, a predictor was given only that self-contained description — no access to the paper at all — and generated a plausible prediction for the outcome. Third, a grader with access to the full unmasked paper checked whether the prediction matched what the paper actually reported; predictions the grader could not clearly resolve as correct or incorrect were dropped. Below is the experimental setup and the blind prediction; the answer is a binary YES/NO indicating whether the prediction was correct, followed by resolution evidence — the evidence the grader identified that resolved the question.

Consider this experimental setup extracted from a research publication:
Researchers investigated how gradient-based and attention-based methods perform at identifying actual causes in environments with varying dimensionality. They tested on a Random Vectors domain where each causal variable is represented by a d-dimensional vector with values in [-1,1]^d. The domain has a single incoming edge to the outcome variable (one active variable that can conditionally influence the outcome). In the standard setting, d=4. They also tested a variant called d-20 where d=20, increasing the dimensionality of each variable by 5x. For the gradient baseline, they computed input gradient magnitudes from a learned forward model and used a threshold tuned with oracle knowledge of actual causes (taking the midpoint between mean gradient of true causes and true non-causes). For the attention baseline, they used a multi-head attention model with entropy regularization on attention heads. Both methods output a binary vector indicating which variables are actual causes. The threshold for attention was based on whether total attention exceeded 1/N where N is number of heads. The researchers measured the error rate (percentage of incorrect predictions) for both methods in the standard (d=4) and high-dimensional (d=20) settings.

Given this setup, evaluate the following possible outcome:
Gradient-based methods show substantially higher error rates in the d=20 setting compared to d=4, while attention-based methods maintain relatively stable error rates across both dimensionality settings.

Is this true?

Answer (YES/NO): NO